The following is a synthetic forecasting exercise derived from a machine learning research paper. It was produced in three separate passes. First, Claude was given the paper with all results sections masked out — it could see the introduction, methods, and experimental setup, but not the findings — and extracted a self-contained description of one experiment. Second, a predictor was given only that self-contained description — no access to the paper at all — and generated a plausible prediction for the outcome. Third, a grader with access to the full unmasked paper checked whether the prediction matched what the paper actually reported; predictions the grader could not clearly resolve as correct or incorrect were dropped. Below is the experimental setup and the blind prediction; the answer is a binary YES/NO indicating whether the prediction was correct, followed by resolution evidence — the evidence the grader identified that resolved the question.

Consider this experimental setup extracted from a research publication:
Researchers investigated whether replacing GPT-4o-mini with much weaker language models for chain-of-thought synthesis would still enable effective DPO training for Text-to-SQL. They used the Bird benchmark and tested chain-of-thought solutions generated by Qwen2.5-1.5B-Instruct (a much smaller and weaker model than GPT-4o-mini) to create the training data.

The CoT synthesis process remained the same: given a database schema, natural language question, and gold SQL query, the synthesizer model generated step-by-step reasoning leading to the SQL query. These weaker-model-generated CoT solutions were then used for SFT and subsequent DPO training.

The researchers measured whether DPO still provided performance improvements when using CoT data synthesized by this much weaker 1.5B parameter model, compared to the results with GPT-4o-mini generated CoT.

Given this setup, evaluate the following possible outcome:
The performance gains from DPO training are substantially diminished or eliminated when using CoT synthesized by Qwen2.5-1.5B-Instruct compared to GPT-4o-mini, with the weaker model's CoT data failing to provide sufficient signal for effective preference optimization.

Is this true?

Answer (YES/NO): NO